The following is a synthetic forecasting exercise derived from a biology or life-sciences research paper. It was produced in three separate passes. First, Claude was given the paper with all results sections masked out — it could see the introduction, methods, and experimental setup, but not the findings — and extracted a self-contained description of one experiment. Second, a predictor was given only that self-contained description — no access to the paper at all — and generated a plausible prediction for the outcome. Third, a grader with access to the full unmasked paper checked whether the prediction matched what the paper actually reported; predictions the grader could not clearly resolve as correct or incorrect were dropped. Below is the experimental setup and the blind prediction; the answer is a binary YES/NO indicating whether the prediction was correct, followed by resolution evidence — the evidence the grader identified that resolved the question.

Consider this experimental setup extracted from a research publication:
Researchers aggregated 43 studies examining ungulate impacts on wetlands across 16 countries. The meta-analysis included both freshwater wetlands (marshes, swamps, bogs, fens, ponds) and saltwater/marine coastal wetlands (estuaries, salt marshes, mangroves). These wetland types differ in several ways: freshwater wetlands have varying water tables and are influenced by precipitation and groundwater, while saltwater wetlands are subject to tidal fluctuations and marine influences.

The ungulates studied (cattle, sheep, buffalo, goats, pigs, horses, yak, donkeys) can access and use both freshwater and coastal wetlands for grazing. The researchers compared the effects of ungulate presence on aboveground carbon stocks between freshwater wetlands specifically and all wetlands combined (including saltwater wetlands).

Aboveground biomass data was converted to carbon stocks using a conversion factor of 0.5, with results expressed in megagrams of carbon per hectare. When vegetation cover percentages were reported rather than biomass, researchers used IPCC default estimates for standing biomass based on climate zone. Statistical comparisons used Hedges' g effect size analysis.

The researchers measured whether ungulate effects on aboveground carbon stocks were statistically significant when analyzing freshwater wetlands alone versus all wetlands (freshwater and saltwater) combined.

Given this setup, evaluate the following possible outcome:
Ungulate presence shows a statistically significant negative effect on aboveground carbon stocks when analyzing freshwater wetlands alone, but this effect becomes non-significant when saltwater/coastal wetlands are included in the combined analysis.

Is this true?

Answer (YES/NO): NO